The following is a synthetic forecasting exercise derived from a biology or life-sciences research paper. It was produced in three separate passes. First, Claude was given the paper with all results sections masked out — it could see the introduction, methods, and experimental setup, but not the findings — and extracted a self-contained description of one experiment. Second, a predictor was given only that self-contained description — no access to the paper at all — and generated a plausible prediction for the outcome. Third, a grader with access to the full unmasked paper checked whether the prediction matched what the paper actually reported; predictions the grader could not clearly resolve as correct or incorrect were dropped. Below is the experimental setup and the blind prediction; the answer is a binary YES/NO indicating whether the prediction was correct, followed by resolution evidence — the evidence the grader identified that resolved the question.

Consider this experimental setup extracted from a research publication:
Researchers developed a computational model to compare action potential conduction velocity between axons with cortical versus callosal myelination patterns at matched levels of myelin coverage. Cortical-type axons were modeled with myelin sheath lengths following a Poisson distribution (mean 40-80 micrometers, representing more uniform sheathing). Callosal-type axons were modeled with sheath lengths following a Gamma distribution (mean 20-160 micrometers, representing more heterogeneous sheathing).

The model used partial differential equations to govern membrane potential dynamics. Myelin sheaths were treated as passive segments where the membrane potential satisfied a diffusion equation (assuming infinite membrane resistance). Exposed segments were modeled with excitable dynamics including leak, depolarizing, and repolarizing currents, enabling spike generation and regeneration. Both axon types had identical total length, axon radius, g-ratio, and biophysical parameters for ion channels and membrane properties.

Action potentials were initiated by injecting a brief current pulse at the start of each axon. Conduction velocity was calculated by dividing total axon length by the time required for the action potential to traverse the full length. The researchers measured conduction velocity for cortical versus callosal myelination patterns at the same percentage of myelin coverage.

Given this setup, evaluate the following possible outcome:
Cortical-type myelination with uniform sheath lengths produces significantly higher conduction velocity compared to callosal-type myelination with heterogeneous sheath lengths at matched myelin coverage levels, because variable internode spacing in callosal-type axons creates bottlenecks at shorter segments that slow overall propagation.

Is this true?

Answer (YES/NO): NO